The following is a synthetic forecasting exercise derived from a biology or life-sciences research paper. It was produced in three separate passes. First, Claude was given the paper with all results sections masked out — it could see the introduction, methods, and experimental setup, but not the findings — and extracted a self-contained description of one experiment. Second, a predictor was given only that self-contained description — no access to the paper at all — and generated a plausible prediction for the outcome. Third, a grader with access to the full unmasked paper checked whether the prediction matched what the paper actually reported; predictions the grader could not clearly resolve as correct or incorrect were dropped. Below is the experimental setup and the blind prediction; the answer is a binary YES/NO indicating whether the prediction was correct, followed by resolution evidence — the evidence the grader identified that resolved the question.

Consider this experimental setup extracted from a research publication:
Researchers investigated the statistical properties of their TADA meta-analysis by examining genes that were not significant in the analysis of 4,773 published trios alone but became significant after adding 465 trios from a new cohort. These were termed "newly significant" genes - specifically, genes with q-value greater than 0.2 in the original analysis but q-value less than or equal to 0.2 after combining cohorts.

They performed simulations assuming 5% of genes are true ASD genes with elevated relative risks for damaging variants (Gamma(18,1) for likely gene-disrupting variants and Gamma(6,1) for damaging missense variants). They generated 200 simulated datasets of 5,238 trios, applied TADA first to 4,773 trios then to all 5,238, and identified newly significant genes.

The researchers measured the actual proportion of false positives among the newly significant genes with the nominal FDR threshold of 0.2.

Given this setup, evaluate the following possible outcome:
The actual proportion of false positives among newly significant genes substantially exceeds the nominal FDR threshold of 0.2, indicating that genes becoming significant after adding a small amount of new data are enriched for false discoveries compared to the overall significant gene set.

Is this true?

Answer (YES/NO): YES